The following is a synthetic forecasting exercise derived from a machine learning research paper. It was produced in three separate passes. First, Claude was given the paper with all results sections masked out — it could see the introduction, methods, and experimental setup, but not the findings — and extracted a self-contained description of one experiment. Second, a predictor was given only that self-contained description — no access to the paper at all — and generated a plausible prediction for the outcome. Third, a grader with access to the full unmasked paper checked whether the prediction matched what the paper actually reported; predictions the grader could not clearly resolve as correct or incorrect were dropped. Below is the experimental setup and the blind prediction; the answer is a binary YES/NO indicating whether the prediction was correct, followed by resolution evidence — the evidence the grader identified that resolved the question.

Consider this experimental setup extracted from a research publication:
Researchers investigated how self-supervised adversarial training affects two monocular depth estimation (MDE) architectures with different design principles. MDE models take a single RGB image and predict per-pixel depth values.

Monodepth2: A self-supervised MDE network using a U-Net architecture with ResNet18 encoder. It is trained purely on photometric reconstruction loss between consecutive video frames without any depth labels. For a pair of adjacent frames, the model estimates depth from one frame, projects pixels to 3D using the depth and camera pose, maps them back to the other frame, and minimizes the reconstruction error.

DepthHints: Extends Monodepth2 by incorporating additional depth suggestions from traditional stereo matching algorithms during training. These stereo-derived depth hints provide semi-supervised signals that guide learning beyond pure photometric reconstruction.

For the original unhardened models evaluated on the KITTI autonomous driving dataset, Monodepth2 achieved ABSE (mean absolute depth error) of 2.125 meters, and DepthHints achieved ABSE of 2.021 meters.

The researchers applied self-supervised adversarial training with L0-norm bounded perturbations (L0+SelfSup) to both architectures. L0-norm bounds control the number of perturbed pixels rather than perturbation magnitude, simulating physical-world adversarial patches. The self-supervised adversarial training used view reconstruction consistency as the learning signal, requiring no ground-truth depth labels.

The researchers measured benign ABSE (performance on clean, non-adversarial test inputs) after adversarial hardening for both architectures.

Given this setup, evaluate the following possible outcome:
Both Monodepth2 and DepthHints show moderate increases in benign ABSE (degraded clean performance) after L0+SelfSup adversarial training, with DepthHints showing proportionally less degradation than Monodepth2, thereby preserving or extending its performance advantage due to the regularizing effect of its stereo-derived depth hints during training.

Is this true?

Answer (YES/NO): NO